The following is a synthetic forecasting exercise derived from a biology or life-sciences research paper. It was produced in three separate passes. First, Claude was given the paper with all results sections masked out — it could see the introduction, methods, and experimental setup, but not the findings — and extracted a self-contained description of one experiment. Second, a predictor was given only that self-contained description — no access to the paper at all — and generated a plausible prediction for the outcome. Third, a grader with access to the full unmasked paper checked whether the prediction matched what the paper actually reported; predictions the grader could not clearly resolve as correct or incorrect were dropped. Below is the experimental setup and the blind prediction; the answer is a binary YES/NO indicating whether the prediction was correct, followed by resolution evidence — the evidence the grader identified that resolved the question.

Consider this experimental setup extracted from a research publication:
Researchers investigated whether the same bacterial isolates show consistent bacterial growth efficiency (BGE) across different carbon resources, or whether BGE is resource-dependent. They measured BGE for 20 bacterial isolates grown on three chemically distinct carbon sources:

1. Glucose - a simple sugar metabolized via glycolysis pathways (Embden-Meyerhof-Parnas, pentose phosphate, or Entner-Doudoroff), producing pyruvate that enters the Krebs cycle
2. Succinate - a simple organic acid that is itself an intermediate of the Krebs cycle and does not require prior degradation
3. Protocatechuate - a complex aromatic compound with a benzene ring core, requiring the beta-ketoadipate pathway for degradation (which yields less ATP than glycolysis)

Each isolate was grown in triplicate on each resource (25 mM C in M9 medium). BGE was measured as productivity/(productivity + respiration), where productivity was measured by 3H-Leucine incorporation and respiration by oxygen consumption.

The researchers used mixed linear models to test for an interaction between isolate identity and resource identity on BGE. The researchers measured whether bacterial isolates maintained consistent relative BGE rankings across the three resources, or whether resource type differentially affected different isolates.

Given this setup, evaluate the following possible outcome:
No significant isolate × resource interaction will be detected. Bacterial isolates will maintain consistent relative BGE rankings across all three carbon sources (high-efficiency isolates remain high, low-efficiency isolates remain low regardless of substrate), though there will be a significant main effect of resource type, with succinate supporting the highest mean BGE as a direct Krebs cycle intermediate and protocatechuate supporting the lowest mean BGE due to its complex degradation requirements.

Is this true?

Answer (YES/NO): NO